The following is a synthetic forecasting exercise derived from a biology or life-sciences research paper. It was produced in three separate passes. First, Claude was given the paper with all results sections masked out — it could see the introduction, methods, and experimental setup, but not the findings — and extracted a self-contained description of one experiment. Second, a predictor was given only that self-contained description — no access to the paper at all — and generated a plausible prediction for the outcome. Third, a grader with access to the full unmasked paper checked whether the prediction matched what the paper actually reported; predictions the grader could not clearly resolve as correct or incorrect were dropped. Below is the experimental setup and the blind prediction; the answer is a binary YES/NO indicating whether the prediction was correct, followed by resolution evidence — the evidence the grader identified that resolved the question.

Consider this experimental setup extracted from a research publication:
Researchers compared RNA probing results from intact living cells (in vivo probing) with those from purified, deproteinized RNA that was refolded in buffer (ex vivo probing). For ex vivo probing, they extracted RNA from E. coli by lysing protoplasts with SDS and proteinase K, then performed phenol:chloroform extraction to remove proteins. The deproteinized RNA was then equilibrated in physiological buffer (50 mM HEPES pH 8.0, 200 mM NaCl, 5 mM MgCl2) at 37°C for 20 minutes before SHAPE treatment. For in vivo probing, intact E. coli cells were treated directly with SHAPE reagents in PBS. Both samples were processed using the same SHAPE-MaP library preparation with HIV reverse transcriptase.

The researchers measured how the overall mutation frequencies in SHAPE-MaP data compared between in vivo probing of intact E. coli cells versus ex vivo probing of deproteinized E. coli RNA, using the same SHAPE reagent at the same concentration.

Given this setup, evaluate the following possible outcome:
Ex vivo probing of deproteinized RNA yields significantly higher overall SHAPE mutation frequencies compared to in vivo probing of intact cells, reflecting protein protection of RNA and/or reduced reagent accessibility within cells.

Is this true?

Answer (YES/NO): YES